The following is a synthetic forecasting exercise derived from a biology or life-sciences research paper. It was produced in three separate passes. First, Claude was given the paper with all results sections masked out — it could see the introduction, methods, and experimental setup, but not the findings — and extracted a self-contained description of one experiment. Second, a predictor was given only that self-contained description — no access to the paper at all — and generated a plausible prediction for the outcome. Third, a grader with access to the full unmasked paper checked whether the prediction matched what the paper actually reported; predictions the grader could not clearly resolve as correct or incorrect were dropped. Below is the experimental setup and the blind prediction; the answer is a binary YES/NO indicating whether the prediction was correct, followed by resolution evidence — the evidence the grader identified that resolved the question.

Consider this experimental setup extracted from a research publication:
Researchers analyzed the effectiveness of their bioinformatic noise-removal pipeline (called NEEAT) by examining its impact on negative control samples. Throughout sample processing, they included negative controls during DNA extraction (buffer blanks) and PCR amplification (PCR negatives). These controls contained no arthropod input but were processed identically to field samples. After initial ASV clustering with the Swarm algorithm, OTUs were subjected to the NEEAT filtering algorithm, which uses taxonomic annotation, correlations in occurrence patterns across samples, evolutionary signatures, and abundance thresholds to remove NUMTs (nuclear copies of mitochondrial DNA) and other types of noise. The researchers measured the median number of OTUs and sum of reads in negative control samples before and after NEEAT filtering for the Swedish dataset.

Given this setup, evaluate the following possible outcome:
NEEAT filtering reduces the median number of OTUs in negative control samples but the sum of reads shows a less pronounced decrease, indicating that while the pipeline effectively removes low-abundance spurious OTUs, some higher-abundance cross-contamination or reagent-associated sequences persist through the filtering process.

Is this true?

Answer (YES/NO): NO